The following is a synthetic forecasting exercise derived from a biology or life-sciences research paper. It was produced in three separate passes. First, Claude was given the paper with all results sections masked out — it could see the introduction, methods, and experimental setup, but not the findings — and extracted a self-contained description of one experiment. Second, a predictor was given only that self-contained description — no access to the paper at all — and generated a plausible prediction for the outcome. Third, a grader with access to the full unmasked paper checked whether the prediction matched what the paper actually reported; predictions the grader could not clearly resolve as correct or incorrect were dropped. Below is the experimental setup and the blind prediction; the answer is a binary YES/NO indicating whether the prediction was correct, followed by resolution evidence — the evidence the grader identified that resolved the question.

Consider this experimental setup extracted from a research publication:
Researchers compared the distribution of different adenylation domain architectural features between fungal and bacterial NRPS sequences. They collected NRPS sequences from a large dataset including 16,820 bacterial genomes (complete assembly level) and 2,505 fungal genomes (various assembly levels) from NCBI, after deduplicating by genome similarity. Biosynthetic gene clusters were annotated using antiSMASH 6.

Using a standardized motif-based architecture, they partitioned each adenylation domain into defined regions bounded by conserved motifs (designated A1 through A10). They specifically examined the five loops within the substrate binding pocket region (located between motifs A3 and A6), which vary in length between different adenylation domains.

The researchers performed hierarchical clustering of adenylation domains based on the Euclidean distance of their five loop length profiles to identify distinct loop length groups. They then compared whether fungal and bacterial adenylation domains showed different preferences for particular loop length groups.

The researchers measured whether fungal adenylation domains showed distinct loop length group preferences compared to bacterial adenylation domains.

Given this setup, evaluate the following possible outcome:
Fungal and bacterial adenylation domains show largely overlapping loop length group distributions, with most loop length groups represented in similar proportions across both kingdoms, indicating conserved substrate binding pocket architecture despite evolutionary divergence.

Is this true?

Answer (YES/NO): NO